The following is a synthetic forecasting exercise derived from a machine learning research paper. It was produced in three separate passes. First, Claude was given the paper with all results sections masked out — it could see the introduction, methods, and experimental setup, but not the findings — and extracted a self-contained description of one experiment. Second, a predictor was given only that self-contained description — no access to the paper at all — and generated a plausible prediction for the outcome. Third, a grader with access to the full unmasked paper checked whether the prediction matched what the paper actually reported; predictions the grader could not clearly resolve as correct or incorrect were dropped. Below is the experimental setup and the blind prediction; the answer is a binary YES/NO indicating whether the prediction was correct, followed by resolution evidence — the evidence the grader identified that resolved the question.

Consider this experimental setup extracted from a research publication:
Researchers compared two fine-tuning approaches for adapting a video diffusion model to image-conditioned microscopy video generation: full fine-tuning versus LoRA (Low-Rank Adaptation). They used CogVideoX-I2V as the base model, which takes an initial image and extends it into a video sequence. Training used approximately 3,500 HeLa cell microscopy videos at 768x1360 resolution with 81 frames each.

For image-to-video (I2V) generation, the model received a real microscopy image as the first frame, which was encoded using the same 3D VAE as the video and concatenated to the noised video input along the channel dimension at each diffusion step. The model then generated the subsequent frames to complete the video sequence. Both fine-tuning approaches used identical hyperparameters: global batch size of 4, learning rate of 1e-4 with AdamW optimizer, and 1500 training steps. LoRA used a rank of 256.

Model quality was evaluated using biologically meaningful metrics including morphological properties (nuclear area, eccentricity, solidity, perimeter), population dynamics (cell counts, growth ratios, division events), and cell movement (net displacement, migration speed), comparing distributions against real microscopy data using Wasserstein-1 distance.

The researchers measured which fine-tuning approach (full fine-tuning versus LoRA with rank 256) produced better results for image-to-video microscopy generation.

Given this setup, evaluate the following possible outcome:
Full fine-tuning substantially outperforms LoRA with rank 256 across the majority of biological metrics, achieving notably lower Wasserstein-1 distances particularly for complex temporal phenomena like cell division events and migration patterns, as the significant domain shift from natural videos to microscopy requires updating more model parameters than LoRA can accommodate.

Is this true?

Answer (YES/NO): YES